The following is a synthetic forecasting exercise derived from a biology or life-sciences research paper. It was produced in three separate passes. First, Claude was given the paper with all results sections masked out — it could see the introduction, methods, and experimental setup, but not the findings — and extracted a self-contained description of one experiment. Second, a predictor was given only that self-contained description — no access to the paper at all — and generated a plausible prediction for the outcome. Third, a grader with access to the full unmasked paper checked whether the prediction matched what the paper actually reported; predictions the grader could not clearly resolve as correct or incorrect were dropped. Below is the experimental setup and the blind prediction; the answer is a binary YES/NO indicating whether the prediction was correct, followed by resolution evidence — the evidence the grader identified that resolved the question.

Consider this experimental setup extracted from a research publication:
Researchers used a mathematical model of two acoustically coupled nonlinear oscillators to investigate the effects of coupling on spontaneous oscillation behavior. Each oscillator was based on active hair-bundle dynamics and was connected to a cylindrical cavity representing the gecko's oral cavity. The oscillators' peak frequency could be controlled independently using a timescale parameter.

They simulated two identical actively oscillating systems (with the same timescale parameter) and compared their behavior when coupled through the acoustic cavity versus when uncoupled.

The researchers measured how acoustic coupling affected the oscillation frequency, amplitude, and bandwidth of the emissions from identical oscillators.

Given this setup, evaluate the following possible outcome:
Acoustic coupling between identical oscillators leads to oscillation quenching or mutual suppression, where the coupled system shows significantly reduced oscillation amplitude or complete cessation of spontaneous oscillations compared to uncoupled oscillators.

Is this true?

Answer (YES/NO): NO